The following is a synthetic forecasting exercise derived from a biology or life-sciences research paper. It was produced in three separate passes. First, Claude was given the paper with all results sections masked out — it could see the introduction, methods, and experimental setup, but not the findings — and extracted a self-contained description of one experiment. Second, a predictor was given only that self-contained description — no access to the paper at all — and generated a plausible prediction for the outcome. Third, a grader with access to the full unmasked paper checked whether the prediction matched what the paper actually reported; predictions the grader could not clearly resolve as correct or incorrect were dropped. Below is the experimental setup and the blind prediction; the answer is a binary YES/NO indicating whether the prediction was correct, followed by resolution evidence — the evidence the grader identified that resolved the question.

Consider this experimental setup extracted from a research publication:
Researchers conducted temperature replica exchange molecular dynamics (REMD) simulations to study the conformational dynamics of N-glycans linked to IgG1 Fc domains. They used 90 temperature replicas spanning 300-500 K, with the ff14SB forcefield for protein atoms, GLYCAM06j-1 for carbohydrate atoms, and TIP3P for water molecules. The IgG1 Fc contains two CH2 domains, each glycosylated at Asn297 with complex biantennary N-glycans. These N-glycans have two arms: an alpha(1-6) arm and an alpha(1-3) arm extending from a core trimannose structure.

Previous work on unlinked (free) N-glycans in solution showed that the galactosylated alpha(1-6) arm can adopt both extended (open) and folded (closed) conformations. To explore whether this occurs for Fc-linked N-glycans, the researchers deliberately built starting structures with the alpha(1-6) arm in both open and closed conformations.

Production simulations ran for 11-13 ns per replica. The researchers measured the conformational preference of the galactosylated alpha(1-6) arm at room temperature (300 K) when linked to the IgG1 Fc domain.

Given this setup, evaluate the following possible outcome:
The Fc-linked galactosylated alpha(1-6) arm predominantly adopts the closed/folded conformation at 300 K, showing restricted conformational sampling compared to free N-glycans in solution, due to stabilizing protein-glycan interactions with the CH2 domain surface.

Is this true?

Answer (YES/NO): NO